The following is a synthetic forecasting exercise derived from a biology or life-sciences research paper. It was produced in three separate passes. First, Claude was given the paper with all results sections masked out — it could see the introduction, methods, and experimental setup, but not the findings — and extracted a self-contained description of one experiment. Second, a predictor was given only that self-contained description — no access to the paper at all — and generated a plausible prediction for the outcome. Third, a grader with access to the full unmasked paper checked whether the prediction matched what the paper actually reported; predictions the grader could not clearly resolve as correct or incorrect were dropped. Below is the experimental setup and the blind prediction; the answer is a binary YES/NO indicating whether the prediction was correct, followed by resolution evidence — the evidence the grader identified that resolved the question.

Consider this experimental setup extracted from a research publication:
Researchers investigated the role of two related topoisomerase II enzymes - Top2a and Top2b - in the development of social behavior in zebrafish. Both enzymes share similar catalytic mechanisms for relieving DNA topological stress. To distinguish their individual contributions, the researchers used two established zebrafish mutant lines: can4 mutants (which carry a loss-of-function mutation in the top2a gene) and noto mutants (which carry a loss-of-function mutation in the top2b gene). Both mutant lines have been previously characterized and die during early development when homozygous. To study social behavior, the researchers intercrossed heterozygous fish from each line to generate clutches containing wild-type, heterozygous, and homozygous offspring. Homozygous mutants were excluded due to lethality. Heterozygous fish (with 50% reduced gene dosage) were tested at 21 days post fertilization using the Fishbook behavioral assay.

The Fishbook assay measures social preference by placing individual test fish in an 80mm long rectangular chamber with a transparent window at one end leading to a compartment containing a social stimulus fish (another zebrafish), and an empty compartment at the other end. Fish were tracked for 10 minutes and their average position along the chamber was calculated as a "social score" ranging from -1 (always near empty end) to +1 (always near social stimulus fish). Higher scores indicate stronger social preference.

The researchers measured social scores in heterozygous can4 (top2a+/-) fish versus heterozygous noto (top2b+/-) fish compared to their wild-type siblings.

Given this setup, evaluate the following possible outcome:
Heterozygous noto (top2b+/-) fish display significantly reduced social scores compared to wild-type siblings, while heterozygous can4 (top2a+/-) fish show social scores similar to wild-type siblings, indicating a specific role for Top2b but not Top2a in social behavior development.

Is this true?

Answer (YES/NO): NO